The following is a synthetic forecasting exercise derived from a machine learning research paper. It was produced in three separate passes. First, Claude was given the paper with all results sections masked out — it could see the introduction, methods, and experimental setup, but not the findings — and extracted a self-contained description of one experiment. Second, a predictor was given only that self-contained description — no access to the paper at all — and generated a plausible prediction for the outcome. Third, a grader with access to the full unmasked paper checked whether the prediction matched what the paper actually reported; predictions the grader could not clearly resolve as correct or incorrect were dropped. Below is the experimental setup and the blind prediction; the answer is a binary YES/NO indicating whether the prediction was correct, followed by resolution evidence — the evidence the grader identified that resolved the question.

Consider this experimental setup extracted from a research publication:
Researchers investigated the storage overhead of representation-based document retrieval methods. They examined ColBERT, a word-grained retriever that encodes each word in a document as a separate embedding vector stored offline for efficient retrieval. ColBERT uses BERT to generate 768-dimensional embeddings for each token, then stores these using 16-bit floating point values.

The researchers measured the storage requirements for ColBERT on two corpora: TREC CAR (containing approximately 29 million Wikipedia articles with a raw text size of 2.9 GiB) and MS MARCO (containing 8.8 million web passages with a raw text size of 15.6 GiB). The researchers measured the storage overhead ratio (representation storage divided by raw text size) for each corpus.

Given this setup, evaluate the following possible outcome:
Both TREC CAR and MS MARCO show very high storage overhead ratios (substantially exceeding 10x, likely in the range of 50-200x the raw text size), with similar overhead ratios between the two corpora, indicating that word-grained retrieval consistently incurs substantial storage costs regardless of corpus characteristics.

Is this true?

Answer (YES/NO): NO